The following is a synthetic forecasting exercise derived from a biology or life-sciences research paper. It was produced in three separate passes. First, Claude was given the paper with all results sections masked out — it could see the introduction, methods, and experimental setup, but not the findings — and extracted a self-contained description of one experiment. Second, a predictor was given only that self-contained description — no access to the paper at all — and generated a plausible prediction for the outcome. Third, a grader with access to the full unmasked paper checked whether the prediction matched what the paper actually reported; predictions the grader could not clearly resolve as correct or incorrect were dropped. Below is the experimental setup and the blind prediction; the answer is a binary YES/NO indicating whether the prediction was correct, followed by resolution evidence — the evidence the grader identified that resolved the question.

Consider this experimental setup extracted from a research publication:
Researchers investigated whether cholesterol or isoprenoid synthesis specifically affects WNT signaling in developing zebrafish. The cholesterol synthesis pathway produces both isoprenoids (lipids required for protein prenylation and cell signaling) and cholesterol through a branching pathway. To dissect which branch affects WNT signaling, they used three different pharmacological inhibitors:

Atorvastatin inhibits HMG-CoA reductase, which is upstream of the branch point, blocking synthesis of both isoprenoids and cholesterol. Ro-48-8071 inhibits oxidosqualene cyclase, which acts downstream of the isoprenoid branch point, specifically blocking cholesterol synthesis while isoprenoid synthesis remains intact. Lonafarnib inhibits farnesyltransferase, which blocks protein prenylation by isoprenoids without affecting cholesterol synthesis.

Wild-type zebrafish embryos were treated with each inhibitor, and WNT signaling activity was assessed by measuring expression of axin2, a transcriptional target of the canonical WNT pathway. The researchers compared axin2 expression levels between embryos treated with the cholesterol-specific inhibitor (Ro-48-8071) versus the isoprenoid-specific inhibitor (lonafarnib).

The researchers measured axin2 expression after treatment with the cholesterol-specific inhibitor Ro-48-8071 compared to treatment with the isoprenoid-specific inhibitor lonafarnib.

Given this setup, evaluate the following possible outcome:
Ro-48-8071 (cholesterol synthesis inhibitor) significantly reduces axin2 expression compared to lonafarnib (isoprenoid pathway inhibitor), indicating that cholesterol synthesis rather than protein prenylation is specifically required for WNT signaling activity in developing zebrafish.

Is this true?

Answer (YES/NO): YES